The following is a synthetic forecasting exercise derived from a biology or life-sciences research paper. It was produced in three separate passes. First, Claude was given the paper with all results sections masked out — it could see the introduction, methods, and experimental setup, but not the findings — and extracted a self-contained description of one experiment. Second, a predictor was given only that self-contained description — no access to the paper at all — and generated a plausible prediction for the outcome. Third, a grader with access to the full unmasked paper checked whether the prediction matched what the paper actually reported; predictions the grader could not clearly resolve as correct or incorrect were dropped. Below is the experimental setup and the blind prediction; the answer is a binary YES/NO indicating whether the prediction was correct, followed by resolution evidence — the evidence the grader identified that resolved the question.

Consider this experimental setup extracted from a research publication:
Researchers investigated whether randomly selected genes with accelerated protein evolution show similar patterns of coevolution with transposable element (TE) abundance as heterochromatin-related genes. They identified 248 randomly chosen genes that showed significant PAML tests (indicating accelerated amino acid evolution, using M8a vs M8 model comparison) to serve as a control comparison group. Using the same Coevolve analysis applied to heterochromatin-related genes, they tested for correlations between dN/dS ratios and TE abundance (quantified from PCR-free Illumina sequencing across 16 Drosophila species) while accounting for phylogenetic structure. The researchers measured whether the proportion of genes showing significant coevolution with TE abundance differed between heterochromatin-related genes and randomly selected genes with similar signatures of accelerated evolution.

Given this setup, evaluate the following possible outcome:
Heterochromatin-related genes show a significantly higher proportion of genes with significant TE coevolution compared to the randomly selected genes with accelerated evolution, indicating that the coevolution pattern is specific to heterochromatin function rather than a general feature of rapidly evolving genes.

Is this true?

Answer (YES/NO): YES